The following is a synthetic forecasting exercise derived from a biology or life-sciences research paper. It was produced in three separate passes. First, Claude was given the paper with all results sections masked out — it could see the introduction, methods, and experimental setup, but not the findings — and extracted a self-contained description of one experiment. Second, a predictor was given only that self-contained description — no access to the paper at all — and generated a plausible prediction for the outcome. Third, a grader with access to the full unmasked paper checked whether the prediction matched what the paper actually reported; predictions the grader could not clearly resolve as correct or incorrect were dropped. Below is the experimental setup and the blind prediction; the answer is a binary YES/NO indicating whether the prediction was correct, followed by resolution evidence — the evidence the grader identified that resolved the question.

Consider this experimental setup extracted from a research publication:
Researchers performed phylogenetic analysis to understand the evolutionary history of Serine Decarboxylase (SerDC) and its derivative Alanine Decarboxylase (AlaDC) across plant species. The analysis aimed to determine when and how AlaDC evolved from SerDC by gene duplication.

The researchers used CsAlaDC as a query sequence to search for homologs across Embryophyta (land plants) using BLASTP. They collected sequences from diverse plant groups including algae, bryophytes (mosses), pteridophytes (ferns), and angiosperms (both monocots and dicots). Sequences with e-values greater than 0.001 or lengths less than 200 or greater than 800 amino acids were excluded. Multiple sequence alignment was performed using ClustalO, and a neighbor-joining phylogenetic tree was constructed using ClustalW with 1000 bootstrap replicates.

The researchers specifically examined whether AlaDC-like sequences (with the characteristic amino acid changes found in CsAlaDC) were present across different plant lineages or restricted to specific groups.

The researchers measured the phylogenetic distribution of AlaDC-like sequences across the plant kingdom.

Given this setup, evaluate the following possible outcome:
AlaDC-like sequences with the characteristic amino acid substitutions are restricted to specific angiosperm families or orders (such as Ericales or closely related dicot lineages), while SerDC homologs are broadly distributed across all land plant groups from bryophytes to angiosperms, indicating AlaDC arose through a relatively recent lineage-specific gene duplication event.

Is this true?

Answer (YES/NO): NO